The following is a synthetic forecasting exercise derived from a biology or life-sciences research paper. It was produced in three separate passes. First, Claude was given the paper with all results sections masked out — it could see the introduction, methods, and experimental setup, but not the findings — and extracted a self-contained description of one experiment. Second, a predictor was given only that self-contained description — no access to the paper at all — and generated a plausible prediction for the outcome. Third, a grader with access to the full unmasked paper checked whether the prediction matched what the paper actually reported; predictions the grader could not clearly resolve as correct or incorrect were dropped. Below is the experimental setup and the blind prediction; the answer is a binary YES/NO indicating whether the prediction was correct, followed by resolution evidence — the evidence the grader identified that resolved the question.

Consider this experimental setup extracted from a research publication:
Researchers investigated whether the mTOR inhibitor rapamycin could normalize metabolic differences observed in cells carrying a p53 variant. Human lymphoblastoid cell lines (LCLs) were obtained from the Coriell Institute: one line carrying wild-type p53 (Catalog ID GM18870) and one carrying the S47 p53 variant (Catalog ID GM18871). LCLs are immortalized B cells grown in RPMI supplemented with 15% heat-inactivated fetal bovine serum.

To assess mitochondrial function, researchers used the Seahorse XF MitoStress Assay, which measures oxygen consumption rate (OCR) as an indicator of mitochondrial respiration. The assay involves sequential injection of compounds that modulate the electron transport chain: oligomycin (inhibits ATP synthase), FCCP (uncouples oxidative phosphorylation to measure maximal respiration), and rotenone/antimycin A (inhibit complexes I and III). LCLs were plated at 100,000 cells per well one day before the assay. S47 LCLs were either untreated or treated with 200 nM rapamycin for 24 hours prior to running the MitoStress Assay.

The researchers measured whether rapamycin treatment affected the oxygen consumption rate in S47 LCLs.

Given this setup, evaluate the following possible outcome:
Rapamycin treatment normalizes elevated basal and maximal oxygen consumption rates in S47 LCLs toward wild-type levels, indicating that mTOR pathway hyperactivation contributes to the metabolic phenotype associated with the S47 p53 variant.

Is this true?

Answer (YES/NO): NO